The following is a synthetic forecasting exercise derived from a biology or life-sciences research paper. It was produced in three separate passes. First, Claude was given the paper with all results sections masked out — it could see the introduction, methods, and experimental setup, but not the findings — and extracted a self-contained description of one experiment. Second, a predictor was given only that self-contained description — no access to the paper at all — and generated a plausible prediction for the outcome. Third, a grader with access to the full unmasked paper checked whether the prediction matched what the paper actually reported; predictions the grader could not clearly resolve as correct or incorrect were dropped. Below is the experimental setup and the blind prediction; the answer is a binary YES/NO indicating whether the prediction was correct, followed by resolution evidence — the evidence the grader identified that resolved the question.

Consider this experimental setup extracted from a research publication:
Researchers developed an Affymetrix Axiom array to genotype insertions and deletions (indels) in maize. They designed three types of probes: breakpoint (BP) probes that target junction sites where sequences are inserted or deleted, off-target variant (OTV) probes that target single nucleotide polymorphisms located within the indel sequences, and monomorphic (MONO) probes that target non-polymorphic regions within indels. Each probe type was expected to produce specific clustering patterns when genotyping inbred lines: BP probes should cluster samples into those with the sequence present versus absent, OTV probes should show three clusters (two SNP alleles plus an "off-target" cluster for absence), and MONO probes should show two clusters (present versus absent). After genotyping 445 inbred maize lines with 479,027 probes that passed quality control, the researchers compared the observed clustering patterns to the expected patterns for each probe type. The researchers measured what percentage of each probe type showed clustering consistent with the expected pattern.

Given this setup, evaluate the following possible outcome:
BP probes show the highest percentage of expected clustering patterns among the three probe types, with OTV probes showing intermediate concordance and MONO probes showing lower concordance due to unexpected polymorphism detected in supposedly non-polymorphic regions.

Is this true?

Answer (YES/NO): NO